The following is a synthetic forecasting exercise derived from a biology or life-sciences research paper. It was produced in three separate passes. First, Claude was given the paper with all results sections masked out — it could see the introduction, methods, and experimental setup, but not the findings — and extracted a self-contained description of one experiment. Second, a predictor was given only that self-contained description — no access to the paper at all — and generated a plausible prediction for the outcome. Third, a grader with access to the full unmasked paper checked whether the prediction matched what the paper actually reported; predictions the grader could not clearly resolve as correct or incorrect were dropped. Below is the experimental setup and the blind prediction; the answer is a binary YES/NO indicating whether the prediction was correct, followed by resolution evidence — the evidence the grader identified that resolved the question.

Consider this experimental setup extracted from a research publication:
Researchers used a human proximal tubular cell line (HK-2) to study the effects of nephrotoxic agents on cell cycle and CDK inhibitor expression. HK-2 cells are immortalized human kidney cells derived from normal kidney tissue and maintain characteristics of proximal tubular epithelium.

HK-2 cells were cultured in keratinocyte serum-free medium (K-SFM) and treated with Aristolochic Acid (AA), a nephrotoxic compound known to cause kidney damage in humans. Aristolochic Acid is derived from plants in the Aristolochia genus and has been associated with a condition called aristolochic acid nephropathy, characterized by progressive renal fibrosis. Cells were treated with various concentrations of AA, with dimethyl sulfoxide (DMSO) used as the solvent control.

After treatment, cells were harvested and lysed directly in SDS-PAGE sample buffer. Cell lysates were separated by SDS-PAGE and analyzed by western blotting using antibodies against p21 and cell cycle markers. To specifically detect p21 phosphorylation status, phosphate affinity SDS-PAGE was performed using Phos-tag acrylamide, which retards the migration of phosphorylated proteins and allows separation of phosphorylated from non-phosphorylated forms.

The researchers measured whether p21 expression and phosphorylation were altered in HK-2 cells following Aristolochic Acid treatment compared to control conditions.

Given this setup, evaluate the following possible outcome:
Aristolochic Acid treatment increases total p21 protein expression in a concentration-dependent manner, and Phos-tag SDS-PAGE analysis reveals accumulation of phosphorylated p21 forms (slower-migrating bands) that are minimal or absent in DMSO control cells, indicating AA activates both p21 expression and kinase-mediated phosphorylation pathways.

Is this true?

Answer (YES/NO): NO